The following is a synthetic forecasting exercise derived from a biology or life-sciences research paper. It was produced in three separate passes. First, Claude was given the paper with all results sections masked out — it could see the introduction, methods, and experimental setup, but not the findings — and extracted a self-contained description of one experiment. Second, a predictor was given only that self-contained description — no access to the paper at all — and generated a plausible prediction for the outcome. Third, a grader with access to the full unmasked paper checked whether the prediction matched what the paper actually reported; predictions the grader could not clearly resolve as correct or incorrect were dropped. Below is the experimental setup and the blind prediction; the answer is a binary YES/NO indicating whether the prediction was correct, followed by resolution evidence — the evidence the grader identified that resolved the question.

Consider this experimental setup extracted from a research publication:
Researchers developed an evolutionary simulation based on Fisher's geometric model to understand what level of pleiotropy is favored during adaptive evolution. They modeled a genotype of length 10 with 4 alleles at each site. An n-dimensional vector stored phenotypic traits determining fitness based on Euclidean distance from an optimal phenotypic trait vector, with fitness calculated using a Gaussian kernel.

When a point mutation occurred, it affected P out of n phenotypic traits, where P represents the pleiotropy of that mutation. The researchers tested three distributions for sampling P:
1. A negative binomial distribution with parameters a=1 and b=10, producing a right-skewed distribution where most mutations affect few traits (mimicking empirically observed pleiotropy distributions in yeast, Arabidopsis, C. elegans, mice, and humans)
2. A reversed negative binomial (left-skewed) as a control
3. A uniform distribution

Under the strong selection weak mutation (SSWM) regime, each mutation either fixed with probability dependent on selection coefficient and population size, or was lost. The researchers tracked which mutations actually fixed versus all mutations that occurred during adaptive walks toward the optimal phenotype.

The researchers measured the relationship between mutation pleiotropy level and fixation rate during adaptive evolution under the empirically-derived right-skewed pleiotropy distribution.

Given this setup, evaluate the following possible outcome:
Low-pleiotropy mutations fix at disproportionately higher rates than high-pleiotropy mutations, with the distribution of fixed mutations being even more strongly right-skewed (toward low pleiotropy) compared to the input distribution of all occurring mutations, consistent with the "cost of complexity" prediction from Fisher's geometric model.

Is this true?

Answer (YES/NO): NO